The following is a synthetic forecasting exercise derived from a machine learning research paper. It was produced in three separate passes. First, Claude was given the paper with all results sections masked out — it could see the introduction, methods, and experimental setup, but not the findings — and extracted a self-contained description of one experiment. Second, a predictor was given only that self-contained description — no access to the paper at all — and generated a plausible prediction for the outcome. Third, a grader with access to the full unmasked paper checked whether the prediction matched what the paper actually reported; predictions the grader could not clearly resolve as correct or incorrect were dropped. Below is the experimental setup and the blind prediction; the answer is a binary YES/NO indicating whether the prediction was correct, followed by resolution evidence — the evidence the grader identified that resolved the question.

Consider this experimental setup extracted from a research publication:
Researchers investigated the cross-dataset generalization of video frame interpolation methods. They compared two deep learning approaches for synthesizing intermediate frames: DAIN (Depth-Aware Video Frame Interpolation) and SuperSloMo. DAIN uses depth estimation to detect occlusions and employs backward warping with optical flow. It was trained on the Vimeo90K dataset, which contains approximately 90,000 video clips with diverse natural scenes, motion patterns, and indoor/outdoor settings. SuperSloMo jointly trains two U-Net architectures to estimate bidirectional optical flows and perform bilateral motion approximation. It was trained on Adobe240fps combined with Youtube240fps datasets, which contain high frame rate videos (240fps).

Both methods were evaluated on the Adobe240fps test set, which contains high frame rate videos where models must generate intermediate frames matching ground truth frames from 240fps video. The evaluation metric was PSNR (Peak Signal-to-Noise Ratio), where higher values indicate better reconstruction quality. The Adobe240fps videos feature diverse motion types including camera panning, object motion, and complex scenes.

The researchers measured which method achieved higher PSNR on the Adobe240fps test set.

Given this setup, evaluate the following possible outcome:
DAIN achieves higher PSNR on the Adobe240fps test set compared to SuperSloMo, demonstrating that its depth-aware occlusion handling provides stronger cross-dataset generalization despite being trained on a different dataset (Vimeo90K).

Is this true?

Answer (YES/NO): NO